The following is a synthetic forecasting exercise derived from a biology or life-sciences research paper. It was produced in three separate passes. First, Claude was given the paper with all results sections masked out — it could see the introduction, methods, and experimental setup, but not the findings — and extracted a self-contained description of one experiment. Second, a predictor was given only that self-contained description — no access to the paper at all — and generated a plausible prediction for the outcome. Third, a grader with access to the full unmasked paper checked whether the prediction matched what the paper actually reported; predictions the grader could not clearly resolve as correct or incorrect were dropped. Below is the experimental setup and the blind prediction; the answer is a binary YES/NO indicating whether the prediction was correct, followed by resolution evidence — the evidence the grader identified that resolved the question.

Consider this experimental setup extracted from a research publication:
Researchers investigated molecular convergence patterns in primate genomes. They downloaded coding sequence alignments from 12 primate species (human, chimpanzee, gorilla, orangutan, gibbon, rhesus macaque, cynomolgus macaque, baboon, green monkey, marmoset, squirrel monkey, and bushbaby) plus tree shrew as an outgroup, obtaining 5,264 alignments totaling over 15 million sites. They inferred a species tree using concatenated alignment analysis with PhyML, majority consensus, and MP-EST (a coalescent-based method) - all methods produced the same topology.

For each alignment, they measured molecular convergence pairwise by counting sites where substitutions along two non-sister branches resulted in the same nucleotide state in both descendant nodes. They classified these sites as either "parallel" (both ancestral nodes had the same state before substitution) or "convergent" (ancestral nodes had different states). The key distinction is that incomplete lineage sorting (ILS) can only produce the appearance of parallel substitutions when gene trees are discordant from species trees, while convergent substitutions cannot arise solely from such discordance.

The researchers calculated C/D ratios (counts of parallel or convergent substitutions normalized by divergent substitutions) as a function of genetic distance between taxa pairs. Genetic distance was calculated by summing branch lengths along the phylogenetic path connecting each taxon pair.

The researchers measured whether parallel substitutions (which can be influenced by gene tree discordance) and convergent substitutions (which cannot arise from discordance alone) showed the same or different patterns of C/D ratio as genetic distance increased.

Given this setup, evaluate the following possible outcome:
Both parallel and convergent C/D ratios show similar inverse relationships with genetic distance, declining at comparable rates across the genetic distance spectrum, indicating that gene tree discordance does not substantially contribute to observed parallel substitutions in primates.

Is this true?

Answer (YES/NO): NO